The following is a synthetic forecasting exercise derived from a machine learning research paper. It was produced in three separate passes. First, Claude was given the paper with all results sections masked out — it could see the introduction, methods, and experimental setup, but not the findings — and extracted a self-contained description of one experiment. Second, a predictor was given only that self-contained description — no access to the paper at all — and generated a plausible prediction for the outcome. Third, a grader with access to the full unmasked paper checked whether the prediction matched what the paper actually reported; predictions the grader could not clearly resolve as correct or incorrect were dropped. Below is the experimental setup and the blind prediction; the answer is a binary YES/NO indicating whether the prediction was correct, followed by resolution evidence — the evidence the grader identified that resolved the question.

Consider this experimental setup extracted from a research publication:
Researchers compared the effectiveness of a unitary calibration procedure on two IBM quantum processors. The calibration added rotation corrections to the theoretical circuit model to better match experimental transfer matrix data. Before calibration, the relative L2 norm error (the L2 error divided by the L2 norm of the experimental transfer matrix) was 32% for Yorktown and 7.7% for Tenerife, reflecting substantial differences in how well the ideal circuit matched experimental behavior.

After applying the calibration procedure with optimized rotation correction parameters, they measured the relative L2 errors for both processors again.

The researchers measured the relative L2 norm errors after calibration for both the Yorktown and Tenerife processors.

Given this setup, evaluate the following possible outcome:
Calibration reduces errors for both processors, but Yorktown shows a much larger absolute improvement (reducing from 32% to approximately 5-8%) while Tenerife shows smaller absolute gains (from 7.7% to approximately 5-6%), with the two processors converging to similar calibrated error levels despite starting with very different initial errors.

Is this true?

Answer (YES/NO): NO